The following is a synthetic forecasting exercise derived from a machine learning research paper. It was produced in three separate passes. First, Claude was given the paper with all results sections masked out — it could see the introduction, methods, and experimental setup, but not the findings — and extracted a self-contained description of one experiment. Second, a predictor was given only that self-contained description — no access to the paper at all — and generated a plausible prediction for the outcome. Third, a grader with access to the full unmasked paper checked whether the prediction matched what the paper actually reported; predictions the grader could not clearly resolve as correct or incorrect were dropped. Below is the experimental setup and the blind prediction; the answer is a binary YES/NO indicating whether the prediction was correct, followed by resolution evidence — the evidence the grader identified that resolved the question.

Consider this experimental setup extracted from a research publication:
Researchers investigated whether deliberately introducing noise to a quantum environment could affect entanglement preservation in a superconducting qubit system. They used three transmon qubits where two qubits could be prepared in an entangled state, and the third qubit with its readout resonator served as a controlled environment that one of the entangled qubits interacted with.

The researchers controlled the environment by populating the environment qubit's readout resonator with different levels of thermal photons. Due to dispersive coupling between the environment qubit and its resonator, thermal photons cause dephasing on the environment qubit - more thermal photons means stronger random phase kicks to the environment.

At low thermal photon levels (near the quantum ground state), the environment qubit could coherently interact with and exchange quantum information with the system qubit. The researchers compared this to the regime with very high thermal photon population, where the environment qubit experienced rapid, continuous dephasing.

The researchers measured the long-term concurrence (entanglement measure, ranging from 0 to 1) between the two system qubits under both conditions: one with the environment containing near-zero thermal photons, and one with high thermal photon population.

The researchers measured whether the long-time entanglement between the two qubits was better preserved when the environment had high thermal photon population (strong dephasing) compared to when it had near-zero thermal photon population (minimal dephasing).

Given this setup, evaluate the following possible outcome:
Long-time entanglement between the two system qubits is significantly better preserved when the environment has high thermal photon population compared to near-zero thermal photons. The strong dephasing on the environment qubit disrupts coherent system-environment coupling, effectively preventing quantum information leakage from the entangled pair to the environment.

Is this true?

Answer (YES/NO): YES